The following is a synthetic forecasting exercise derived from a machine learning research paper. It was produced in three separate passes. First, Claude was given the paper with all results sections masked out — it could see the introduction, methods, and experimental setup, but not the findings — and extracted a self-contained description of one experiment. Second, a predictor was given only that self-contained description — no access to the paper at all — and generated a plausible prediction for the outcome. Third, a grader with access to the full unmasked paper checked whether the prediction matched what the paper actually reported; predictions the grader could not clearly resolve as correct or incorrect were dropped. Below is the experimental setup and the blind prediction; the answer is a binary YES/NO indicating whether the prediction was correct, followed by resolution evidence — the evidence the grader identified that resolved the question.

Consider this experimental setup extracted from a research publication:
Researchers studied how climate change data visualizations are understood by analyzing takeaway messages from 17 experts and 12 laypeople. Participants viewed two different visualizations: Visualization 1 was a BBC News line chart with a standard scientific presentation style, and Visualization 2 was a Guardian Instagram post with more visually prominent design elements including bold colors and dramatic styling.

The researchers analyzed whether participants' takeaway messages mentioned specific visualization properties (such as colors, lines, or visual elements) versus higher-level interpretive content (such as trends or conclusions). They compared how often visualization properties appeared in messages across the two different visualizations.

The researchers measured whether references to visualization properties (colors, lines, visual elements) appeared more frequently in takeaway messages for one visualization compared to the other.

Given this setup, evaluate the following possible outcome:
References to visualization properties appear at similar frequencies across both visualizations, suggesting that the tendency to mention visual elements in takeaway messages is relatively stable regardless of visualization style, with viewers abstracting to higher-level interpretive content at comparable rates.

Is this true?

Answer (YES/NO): NO